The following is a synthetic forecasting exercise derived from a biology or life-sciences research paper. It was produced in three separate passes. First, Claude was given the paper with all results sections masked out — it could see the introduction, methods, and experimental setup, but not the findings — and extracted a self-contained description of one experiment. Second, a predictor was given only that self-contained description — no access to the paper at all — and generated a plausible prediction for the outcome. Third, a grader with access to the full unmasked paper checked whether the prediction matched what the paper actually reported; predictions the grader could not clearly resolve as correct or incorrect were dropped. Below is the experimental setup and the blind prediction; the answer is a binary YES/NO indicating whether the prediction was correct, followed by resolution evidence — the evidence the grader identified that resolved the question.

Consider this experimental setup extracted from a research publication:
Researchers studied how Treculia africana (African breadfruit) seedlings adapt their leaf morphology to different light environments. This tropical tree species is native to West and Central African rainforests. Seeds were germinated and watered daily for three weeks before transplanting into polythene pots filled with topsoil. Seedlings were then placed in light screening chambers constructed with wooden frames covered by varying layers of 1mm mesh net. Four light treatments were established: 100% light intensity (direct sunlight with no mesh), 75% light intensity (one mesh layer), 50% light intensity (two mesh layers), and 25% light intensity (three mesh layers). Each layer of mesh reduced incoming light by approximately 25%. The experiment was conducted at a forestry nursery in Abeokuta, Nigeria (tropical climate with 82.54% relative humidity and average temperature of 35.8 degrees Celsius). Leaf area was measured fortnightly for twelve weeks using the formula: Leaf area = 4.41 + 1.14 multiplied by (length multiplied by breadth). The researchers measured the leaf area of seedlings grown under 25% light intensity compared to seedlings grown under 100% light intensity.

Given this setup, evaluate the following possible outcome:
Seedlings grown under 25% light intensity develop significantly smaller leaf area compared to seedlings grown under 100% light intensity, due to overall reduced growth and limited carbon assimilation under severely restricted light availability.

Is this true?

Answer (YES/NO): NO